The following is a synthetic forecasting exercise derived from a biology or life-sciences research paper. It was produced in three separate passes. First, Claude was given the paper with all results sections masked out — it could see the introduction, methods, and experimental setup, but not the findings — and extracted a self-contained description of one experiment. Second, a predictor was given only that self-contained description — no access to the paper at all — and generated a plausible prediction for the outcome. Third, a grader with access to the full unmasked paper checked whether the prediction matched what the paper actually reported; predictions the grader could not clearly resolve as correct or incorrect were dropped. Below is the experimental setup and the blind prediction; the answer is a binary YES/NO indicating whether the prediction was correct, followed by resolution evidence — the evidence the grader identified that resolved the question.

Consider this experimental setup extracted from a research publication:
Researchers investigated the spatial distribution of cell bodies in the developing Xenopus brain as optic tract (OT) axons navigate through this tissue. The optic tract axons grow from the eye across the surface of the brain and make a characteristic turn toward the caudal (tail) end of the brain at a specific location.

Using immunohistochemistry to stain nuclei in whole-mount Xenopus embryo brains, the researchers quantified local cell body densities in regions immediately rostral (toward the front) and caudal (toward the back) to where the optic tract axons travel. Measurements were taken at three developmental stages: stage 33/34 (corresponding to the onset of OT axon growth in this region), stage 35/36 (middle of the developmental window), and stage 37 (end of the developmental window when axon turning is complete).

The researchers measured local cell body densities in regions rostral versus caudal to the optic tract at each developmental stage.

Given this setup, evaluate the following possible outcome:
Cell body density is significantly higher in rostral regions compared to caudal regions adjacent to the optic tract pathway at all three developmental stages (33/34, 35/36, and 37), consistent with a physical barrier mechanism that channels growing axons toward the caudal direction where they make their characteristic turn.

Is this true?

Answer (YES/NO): NO